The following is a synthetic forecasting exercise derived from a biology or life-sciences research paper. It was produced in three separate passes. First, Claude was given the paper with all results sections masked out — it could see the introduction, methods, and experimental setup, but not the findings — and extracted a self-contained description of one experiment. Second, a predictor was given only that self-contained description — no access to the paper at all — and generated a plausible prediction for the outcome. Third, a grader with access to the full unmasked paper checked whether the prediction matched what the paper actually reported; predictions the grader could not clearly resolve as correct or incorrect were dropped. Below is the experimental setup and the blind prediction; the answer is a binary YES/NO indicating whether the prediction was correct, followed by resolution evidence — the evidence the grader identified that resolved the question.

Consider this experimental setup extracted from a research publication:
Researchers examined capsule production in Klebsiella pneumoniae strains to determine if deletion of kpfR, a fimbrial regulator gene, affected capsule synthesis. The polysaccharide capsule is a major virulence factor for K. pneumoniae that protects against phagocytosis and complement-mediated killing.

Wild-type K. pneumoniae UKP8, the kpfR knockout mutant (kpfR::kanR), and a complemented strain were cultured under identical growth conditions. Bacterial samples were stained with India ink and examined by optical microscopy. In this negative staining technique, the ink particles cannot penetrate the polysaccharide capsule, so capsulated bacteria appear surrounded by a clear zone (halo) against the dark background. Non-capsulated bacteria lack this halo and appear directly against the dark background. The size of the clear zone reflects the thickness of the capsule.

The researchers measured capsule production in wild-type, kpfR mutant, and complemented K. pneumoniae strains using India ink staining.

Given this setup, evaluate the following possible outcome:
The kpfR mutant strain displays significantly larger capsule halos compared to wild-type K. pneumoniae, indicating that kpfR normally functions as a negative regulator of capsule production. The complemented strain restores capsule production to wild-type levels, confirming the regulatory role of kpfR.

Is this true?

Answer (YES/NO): NO